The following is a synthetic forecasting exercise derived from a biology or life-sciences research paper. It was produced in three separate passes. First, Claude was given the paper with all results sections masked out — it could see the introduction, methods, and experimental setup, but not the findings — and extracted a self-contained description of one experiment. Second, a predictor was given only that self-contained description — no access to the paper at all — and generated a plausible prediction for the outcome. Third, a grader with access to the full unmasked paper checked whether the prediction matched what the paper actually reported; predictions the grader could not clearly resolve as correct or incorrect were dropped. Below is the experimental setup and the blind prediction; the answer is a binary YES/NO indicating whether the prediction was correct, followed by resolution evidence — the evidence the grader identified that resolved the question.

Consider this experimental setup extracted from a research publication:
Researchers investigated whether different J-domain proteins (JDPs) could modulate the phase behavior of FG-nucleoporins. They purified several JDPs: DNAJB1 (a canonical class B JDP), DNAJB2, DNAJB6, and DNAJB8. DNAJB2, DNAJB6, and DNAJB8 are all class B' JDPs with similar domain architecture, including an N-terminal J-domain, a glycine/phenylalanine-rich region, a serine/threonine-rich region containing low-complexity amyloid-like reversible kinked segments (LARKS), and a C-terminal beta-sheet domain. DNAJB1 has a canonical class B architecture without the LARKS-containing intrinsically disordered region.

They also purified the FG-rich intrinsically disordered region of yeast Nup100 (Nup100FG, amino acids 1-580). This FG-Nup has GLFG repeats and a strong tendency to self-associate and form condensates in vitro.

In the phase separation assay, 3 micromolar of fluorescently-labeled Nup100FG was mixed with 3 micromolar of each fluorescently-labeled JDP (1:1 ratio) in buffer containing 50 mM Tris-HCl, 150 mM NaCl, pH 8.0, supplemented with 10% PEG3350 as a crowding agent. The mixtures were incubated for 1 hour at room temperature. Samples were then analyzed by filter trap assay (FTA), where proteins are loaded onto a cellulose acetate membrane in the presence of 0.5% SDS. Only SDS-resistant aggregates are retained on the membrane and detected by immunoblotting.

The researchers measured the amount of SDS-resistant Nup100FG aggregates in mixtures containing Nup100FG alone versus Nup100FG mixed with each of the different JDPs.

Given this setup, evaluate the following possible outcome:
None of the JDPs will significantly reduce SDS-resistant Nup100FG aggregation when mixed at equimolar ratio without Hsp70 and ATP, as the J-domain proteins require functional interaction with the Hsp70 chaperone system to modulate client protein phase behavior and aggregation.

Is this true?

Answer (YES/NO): NO